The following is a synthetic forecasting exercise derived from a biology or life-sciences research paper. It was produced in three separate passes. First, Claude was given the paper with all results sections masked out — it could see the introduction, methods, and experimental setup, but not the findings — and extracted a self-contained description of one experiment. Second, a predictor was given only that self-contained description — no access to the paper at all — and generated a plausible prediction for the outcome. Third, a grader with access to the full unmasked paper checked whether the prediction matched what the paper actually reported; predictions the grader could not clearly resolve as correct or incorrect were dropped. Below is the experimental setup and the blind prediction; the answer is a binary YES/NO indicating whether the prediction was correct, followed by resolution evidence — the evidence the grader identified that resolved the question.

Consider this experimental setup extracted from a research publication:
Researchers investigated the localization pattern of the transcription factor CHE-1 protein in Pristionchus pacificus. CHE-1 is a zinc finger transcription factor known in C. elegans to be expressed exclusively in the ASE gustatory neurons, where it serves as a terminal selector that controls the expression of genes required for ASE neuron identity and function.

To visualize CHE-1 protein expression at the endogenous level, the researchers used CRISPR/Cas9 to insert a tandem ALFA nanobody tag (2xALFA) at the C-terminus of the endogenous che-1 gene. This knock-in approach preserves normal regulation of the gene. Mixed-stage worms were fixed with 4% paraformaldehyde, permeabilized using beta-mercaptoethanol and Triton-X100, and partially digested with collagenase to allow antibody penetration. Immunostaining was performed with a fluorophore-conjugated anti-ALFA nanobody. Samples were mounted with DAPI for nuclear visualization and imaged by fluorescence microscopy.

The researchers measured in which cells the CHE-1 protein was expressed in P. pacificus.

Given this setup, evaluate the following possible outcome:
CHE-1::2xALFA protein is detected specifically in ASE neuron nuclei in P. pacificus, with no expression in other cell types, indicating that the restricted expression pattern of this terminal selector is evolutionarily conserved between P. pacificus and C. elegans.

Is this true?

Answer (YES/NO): NO